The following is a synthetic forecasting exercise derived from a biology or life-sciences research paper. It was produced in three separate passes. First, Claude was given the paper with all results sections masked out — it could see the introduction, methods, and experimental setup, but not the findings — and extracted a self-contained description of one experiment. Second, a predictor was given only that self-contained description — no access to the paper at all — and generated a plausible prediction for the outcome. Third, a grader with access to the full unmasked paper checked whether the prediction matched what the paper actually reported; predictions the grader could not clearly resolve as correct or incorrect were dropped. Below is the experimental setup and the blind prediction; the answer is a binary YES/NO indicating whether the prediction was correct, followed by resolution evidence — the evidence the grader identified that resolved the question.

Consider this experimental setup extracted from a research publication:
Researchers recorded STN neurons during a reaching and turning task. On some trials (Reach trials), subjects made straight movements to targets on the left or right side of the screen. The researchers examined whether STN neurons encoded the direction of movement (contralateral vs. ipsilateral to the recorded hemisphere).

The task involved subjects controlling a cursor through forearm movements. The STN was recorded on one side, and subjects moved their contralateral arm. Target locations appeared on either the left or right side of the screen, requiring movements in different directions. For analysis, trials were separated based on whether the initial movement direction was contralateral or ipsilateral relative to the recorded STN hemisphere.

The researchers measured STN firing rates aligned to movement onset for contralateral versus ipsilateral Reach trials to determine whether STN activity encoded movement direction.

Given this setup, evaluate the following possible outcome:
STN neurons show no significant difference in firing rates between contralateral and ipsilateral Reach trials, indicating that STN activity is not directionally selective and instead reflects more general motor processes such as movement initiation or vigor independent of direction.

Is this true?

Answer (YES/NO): NO